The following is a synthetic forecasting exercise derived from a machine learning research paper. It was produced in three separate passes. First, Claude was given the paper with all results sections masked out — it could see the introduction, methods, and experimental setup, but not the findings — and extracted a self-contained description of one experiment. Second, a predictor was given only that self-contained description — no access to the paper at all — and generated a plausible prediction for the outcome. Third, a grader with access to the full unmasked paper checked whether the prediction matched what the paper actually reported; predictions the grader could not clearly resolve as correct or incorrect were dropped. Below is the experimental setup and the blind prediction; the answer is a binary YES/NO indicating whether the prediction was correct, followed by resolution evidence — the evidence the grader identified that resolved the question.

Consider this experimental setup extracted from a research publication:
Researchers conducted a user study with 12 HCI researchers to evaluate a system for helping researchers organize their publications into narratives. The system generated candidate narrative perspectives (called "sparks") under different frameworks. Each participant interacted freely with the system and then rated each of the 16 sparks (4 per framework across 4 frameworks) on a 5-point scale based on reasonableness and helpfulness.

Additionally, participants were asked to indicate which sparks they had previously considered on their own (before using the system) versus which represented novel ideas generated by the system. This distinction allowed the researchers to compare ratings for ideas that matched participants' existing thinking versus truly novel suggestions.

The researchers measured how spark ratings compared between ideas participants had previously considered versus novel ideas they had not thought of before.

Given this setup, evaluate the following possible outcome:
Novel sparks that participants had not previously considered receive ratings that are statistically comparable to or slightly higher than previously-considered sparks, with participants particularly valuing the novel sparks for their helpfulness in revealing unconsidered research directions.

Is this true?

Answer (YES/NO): NO